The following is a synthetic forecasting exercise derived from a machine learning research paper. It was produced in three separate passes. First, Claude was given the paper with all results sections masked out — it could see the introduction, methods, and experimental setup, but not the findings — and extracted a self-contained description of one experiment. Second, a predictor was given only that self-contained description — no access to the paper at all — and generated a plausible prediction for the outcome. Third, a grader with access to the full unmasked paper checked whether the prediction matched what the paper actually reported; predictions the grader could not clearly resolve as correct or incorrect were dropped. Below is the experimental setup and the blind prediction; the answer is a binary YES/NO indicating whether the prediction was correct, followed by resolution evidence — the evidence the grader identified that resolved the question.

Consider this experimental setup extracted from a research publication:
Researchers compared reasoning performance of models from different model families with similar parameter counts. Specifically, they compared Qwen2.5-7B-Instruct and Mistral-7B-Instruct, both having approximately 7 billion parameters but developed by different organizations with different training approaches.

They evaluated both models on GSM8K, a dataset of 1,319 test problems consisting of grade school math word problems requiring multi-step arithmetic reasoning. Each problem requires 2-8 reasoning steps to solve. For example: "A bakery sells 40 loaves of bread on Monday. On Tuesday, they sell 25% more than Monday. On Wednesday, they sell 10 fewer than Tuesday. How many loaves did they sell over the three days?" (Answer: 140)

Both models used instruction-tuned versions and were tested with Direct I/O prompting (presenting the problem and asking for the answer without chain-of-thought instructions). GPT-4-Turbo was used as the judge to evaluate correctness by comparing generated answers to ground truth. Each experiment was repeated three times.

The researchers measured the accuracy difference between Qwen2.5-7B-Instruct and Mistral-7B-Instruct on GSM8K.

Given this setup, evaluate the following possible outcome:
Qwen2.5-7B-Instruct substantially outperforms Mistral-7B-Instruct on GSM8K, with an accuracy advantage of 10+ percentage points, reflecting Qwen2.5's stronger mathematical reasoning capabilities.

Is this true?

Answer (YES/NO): YES